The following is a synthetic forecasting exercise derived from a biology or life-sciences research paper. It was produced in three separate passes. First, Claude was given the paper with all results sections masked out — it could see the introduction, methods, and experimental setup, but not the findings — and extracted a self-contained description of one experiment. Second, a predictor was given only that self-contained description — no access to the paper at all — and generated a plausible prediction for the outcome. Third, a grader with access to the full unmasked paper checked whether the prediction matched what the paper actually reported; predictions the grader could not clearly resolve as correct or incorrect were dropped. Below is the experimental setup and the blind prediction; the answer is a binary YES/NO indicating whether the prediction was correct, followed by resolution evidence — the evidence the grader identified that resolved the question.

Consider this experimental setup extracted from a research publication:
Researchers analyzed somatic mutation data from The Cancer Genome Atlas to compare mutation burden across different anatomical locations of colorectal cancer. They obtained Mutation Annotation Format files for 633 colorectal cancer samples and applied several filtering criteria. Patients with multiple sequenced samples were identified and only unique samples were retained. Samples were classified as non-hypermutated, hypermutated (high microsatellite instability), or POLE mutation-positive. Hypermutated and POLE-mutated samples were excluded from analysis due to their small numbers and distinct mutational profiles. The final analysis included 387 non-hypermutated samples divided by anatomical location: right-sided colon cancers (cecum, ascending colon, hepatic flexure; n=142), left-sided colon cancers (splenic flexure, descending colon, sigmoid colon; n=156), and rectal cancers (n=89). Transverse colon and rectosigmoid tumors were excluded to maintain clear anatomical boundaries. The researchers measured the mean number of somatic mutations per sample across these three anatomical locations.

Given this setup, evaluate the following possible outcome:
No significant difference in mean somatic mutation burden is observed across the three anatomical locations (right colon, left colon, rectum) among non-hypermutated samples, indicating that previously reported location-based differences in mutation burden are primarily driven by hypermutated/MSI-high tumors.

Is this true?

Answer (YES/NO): NO